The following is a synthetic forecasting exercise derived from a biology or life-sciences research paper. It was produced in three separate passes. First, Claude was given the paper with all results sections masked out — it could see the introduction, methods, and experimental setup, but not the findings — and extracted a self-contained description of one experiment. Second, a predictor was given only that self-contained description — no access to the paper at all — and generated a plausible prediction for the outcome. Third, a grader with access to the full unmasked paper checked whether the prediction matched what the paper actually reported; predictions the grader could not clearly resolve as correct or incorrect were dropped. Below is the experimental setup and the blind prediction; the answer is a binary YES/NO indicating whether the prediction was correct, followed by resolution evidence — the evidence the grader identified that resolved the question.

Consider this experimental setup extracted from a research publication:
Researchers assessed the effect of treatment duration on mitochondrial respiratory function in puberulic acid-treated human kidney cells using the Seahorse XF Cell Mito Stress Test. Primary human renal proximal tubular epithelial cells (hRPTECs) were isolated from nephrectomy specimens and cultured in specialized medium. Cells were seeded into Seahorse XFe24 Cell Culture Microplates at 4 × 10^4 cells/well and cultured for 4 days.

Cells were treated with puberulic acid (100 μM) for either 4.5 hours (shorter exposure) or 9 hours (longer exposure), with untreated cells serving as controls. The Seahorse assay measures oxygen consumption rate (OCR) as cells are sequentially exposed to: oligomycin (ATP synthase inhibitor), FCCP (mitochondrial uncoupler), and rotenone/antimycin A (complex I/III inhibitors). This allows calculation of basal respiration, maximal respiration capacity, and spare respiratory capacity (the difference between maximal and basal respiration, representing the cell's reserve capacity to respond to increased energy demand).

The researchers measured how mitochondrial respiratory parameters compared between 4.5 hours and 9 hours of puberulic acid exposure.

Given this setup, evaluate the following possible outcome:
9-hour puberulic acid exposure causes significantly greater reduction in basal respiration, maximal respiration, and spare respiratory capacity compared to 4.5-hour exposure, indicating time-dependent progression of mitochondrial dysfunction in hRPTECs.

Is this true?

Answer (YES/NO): NO